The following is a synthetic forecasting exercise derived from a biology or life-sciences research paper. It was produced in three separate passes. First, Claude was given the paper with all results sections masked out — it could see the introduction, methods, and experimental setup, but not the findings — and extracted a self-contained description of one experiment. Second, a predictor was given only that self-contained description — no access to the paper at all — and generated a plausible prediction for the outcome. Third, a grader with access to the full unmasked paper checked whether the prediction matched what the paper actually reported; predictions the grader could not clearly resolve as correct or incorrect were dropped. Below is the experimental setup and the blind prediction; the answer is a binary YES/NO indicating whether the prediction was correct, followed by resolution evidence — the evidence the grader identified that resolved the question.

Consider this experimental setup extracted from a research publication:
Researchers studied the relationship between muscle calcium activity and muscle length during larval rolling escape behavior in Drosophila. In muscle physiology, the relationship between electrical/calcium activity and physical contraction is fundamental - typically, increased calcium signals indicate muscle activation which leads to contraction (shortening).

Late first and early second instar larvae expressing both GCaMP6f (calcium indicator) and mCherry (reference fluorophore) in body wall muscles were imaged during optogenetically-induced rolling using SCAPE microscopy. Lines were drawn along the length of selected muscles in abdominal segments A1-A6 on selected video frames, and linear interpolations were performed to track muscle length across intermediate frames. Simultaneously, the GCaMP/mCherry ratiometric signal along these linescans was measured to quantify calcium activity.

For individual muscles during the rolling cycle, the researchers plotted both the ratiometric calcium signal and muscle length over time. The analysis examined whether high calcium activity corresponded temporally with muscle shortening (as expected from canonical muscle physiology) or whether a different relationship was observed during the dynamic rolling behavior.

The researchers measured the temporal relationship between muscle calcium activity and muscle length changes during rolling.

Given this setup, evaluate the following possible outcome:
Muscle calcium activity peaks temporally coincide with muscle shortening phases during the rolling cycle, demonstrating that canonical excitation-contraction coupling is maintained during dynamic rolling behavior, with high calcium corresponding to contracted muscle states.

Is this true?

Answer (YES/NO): YES